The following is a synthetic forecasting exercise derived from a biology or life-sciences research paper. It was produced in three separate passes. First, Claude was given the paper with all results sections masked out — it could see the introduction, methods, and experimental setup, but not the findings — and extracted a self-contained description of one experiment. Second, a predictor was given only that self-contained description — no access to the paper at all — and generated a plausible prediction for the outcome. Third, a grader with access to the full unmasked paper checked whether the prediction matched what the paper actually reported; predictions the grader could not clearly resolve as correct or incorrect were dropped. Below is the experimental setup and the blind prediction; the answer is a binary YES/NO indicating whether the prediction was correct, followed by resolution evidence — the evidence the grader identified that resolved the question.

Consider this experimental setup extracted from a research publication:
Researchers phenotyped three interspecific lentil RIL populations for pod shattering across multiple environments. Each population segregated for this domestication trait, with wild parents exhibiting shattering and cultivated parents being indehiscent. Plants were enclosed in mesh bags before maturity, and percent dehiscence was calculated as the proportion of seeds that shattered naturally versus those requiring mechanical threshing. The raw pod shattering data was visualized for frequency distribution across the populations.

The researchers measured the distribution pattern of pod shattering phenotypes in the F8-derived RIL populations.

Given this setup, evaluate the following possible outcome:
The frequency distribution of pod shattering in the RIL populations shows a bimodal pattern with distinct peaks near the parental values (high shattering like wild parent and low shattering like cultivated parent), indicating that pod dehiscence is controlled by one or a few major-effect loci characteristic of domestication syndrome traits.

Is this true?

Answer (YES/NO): NO